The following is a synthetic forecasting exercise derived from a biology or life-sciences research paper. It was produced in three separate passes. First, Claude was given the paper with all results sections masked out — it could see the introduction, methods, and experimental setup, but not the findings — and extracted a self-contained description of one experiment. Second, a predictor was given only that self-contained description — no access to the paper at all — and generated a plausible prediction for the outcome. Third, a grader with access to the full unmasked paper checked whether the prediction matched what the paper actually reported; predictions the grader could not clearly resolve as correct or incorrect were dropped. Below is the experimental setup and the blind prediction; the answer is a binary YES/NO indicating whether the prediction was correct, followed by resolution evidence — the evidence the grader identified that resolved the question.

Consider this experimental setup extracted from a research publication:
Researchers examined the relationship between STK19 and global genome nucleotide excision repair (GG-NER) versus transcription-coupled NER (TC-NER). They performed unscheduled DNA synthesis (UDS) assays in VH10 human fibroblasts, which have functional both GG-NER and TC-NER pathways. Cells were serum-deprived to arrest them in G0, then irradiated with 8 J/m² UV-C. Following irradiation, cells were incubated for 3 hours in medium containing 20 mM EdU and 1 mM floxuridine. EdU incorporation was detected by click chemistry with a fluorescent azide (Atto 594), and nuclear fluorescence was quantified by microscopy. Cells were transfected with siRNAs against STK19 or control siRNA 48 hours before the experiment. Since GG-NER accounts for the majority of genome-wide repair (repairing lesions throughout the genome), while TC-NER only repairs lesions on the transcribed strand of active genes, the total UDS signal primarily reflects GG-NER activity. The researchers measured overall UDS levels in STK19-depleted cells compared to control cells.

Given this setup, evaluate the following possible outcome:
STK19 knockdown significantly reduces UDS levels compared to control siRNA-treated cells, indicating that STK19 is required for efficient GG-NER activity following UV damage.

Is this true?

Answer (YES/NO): NO